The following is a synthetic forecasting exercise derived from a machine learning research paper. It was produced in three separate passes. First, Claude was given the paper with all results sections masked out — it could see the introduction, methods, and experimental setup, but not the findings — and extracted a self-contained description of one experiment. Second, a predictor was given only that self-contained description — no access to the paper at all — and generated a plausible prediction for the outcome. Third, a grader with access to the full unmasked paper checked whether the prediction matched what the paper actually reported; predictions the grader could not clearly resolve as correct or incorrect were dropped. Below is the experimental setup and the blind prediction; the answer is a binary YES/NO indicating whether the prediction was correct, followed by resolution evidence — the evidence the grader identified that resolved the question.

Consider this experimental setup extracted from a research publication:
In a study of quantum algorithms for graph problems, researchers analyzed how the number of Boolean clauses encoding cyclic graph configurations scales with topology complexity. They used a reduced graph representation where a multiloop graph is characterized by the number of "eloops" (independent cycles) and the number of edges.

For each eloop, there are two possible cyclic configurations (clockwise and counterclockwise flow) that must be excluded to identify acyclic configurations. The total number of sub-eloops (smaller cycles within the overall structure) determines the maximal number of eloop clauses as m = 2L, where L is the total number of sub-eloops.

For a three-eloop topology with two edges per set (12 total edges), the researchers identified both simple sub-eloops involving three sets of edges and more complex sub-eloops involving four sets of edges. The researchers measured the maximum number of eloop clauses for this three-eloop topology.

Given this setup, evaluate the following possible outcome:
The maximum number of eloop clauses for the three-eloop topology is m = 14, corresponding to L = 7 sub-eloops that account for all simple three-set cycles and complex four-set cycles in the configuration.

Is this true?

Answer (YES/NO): YES